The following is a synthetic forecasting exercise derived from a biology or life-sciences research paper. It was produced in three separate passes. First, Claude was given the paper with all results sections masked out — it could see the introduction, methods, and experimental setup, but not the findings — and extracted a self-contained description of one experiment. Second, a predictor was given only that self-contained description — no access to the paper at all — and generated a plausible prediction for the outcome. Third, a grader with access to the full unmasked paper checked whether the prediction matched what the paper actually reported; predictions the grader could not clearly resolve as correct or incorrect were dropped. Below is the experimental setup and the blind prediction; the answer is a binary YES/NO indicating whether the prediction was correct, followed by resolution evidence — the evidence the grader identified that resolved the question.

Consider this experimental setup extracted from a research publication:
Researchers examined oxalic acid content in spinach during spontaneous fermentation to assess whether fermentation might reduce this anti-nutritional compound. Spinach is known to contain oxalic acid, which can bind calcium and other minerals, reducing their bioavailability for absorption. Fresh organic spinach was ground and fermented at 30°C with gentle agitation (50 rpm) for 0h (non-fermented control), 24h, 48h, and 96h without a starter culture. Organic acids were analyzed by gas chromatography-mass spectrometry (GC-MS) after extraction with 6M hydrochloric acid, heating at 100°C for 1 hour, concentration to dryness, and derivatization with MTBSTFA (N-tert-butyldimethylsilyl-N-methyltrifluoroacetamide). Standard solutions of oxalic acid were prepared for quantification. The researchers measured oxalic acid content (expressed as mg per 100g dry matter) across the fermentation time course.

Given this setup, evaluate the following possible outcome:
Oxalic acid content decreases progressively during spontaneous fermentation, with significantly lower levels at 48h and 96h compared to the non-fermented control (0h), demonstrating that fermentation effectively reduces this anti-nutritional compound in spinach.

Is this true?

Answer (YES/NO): NO